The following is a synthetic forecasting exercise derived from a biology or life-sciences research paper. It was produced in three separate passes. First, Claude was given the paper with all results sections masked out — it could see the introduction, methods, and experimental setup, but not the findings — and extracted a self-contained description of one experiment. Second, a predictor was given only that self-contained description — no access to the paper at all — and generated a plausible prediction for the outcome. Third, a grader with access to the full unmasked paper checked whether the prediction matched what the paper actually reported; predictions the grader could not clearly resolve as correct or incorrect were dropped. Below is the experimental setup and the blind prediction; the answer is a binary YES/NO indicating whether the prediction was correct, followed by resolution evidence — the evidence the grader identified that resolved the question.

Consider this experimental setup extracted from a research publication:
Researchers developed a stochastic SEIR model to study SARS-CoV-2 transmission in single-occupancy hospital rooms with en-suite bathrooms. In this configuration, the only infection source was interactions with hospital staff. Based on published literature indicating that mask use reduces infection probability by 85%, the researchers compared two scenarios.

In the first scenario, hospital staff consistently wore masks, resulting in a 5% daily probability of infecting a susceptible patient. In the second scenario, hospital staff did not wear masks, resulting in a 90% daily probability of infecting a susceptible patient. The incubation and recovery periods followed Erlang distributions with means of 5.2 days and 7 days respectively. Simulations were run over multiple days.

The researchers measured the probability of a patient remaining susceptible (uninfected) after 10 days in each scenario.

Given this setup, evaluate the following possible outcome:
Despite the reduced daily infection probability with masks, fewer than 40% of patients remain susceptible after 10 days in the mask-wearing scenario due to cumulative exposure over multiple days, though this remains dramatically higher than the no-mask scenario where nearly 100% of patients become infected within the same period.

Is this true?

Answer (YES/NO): YES